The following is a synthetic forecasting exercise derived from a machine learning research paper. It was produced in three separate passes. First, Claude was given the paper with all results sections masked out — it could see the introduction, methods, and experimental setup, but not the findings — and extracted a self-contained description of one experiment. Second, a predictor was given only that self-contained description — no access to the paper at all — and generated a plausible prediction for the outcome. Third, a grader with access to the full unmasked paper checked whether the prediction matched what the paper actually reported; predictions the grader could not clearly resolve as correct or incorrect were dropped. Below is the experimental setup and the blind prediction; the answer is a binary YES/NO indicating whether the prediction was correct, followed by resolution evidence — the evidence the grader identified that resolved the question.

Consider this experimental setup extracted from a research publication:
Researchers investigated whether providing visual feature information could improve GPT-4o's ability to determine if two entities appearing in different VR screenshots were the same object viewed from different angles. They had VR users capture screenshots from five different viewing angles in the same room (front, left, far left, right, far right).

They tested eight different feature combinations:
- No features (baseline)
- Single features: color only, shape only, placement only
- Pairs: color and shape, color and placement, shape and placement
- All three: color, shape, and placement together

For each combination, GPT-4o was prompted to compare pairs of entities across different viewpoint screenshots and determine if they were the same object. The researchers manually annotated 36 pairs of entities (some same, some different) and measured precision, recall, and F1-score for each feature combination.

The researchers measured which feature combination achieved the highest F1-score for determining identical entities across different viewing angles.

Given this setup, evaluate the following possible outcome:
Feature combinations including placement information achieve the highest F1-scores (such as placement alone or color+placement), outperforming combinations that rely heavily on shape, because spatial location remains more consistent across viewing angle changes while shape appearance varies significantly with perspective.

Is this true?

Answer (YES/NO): NO